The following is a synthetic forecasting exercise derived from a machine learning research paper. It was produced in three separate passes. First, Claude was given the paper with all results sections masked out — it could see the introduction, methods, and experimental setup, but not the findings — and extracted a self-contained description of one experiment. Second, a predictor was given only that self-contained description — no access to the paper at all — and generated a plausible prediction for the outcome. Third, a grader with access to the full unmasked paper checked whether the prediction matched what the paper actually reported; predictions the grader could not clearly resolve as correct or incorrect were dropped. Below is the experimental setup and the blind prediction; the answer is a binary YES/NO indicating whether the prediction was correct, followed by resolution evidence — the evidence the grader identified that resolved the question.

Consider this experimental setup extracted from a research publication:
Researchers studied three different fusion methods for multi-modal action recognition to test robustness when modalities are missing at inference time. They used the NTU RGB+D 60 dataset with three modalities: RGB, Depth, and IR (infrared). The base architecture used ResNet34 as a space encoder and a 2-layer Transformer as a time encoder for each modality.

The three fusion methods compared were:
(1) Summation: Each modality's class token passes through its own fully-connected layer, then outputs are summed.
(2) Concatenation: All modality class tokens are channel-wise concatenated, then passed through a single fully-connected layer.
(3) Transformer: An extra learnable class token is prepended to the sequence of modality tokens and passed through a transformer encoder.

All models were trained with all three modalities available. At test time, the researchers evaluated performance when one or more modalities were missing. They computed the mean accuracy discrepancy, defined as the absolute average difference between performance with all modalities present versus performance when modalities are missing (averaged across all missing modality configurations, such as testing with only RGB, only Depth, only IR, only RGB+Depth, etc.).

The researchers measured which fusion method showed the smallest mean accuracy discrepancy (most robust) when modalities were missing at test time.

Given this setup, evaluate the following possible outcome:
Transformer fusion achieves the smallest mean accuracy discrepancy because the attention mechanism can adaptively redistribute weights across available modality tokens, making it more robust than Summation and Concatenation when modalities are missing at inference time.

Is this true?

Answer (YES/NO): YES